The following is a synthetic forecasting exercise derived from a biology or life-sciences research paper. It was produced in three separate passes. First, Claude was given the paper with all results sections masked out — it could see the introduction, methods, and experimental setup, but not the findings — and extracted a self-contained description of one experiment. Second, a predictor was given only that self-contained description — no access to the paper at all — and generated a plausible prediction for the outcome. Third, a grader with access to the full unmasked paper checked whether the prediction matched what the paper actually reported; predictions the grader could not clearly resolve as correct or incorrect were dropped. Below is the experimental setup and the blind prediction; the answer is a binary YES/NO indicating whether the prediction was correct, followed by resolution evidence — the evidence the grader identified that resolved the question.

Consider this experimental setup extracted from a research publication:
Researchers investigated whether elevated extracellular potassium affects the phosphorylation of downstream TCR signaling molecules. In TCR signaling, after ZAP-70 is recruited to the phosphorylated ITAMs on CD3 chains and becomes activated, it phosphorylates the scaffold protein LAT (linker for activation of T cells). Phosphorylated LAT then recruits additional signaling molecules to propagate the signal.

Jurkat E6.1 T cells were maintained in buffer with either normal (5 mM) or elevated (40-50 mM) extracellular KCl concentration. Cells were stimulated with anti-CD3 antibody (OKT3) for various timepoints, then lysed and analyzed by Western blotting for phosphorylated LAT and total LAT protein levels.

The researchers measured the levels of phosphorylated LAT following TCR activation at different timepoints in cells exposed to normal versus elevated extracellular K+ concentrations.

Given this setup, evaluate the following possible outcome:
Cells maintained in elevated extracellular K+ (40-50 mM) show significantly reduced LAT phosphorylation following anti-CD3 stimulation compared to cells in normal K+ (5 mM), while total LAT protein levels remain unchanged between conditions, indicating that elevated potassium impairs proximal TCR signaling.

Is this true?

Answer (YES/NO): YES